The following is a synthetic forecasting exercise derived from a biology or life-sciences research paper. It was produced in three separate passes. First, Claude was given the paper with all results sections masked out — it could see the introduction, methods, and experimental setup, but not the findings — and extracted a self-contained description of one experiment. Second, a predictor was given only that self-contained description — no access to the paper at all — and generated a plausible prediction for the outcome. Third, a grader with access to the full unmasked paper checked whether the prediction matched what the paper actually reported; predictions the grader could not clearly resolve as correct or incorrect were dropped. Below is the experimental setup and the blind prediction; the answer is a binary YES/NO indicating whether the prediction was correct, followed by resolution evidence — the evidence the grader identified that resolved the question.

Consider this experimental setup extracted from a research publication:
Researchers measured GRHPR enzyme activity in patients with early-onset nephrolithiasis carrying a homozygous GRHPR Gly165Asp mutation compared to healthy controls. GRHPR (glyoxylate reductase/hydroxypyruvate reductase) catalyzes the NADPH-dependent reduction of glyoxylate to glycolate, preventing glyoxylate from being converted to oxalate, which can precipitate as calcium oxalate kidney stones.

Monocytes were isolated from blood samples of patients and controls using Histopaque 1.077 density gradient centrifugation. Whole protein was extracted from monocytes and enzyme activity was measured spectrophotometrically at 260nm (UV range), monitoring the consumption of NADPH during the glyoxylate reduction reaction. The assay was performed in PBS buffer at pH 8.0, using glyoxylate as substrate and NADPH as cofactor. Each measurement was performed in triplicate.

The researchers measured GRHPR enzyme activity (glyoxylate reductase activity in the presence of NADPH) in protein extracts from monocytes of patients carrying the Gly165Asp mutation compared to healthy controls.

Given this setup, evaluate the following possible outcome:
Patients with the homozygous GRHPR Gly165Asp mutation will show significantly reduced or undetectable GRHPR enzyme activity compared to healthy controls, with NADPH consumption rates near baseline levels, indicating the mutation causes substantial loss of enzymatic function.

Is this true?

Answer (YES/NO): YES